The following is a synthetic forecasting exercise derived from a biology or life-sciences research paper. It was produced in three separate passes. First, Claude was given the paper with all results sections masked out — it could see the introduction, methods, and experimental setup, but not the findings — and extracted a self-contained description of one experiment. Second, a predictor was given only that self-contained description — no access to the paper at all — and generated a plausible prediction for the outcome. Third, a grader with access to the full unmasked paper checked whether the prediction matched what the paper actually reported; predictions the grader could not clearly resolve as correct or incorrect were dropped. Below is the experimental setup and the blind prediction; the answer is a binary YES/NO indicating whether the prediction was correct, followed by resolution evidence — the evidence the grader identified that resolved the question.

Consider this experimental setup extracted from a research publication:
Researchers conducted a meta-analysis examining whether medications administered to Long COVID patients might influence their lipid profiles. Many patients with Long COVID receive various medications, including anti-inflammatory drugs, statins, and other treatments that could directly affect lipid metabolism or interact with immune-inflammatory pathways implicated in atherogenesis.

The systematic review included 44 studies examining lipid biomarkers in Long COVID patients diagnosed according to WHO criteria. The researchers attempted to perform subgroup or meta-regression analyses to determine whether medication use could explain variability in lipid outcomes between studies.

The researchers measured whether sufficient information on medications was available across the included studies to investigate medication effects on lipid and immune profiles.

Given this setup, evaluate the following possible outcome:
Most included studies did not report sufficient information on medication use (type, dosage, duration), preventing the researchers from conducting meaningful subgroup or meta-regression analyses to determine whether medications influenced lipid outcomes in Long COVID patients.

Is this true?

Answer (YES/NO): YES